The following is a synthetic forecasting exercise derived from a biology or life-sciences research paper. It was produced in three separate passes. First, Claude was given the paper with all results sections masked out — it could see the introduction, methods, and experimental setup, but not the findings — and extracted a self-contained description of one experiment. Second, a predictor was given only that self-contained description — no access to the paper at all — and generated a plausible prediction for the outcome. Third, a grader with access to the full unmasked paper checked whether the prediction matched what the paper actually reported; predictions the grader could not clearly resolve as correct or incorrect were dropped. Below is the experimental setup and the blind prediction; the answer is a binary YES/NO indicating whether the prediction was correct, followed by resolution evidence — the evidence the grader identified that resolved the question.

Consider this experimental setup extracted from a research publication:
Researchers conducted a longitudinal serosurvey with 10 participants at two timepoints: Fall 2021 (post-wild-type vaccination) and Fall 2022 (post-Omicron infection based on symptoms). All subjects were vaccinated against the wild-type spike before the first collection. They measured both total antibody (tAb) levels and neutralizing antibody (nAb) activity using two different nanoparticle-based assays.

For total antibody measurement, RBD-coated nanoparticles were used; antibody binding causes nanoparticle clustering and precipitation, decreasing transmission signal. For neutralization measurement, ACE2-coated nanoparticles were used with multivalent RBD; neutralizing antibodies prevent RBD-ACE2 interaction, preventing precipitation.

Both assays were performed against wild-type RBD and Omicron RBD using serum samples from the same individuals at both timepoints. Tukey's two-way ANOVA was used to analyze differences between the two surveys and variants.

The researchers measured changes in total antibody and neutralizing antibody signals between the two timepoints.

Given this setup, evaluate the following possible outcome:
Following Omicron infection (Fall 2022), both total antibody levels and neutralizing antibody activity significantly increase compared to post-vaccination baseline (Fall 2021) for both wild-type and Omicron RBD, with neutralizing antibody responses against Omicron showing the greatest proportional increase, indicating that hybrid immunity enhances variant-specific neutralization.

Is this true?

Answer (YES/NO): NO